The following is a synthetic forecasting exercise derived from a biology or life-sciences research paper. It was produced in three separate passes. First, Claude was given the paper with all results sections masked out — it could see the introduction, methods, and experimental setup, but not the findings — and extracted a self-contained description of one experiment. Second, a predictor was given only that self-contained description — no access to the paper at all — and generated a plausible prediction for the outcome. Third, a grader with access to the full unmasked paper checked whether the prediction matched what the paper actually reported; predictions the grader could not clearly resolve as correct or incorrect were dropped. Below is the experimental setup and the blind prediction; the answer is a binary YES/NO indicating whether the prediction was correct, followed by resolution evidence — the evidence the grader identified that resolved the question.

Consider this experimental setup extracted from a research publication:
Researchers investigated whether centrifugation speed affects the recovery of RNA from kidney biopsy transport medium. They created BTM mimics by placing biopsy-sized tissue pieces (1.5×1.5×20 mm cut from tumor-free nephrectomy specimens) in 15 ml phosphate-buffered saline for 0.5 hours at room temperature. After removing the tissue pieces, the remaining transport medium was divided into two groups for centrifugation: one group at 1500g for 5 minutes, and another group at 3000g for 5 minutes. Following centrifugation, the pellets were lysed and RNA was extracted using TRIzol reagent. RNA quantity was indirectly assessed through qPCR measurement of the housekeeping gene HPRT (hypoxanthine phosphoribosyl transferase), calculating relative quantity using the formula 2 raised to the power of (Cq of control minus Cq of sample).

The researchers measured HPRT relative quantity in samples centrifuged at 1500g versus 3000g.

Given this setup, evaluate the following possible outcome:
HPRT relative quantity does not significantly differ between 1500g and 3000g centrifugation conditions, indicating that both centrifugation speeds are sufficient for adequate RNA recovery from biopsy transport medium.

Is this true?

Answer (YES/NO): YES